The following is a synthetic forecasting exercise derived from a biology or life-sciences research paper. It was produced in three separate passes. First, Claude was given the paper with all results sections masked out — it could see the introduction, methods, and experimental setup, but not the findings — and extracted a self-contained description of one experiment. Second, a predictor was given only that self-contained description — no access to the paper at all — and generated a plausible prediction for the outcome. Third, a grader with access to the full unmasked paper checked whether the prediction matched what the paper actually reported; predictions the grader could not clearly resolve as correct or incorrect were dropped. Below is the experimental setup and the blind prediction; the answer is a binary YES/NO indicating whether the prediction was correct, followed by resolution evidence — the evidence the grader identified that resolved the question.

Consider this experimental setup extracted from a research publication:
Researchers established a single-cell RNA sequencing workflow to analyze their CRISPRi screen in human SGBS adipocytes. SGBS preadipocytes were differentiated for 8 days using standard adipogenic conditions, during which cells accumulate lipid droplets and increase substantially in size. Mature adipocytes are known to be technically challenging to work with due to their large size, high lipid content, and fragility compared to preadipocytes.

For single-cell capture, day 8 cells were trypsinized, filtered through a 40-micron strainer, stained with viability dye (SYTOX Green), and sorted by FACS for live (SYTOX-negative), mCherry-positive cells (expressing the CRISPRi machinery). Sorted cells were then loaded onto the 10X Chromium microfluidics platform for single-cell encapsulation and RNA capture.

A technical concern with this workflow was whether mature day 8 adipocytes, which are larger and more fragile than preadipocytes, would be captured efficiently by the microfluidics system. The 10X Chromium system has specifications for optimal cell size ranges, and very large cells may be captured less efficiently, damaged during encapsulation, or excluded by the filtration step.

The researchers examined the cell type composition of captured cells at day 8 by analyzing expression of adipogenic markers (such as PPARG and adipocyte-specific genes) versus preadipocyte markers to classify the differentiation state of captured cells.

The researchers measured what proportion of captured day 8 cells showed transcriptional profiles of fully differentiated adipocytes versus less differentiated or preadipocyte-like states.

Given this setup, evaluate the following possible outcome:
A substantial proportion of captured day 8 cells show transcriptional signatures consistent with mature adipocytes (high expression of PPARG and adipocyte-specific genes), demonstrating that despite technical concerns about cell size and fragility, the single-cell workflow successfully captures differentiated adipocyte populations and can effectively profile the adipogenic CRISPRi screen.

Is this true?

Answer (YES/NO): NO